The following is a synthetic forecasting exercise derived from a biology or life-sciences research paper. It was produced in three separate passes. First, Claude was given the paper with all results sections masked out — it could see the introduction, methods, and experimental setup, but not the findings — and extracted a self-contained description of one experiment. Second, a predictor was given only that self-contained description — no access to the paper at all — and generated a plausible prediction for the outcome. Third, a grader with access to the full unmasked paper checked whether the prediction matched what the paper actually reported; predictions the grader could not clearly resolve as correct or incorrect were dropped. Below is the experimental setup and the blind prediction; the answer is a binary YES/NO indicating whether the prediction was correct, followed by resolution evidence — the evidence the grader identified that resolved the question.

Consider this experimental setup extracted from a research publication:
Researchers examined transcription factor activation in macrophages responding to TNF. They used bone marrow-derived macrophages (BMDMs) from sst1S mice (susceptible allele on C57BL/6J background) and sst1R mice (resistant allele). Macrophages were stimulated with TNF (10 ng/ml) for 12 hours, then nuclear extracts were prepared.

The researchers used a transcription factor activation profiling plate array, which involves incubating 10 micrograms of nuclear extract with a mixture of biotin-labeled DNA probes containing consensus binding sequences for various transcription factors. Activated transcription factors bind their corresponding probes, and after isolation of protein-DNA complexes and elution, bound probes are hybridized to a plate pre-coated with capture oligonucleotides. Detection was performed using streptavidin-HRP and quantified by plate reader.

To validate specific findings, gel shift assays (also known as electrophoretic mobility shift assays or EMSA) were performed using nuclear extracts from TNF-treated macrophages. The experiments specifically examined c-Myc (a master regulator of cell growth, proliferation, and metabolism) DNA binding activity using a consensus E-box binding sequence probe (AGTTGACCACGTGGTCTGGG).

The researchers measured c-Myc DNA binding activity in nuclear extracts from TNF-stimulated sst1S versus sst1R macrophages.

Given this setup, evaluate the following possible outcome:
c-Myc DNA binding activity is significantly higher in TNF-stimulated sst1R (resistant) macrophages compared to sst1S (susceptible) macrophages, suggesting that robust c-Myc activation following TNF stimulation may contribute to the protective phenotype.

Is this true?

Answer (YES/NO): NO